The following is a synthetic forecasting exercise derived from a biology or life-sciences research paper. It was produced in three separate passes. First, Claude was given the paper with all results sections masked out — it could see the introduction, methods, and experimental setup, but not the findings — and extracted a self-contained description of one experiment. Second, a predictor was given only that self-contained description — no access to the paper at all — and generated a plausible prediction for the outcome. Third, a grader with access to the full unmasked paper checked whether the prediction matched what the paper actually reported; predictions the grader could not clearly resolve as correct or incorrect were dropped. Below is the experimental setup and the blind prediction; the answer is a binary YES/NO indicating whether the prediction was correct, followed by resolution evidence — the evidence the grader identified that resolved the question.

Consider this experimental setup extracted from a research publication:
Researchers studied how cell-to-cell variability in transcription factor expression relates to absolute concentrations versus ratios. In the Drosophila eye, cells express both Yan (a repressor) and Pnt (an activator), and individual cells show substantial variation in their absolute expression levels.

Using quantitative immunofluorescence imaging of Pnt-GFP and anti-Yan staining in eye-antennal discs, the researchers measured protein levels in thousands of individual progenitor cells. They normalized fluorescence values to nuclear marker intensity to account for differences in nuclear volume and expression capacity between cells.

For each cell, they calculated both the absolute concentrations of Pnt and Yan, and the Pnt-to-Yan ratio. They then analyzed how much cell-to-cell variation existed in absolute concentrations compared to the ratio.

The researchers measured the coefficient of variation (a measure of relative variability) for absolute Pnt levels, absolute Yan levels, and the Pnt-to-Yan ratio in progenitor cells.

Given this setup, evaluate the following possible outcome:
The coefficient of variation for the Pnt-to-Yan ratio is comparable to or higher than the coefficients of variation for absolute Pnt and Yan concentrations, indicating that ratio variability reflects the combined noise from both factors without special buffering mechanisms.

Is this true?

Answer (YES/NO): NO